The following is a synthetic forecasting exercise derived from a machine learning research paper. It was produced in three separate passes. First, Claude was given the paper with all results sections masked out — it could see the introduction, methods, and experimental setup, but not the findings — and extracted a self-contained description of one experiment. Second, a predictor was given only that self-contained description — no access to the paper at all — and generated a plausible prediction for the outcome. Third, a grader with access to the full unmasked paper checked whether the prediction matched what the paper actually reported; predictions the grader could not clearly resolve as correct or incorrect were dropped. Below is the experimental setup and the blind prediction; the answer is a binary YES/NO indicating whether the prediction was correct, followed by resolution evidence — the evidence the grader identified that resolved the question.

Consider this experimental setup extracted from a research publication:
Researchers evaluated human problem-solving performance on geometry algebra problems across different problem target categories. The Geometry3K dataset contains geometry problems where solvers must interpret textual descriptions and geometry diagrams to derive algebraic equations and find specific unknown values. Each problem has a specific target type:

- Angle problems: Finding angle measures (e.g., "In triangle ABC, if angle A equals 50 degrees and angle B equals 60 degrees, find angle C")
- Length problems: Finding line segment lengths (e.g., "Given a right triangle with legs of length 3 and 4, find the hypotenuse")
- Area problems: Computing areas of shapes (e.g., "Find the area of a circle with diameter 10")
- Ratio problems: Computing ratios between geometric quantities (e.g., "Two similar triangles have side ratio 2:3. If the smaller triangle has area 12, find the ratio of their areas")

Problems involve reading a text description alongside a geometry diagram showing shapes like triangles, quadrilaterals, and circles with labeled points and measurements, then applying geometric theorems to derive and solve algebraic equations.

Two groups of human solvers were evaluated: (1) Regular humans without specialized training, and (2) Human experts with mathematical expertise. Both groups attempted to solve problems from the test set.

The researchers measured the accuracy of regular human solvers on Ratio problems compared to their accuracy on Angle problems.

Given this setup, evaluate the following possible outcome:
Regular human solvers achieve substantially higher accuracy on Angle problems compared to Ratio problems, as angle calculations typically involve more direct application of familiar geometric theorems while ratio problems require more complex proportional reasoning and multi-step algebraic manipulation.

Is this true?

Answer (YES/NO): YES